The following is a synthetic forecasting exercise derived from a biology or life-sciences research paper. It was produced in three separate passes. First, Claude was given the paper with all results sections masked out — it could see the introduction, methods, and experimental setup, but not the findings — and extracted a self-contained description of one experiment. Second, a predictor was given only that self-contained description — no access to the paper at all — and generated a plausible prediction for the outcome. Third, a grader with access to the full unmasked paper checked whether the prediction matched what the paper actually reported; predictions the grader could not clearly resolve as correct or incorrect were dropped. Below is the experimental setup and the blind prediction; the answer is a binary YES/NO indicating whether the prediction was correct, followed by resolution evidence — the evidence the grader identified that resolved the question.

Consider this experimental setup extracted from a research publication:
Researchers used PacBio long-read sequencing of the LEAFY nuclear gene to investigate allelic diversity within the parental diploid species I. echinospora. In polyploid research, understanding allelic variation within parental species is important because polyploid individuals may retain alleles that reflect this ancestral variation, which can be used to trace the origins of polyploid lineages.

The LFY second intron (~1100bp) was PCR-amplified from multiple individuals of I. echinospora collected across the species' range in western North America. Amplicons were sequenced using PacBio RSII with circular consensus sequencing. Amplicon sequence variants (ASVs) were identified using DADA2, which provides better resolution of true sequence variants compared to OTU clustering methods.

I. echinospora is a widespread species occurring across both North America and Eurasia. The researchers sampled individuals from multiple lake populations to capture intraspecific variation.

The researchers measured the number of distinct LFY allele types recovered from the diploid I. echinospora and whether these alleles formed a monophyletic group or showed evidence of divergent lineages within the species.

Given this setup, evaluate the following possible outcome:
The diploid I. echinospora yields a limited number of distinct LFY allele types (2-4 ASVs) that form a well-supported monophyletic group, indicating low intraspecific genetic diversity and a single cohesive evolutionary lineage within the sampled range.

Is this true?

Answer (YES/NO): NO